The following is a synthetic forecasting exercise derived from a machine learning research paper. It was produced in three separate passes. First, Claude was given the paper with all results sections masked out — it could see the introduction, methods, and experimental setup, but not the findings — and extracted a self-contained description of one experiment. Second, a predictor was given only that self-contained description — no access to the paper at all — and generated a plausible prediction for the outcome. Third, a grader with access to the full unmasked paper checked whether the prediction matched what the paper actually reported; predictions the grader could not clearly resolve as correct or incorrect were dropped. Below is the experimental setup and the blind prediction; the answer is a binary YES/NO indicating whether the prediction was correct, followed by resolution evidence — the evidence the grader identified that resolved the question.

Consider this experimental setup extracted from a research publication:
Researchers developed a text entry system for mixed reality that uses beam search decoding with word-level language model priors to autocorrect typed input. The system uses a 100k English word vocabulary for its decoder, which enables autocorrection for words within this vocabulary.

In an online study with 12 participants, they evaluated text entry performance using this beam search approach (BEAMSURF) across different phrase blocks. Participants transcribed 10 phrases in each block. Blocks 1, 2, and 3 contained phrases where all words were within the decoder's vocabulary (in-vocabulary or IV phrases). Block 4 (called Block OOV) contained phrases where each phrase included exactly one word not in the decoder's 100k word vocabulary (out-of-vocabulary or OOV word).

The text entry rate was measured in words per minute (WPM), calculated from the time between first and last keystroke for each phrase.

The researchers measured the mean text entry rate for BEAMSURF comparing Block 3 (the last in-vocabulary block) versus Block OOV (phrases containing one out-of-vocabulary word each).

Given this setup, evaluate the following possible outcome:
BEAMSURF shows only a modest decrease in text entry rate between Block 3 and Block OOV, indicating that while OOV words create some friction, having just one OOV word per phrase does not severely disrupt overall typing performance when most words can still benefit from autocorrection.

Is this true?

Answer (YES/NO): NO